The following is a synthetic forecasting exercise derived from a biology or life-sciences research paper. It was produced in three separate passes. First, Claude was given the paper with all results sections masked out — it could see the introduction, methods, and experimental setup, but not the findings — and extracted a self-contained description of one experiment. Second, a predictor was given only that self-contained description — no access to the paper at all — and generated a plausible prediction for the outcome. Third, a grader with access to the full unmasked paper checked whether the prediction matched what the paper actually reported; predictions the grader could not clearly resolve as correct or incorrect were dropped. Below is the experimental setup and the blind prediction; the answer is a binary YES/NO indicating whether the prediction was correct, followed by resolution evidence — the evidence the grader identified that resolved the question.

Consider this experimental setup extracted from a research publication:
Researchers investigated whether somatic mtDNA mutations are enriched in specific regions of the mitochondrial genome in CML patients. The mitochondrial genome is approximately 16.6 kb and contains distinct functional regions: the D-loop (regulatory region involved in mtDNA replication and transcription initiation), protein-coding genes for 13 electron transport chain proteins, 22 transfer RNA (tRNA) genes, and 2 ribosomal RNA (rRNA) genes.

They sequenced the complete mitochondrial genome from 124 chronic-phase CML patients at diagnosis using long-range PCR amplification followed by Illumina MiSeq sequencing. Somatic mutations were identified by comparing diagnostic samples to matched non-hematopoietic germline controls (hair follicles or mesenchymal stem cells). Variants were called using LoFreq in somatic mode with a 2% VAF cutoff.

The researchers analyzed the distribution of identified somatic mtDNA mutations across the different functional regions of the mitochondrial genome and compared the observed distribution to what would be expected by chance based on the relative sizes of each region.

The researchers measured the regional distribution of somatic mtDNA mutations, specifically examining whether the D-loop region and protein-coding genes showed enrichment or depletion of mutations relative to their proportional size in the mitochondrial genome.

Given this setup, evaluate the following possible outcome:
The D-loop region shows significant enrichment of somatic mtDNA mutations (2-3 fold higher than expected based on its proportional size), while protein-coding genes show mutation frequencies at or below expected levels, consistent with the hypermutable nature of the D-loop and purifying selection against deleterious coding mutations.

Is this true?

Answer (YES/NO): NO